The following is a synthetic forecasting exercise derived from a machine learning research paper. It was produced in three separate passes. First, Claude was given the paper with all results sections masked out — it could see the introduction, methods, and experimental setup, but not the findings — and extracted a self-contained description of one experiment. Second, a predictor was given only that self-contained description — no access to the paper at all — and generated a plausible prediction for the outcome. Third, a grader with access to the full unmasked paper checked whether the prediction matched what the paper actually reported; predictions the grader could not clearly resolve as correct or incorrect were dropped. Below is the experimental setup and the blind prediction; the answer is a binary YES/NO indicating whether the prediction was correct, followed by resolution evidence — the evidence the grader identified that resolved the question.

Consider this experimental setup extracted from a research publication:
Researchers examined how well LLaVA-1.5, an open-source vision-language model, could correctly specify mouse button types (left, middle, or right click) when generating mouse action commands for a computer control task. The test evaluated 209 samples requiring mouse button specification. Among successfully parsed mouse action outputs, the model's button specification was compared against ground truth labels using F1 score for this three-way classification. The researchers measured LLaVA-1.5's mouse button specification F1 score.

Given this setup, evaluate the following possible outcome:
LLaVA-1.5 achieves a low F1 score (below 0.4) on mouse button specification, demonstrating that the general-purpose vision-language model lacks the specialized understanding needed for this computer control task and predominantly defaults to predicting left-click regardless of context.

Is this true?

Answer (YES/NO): NO